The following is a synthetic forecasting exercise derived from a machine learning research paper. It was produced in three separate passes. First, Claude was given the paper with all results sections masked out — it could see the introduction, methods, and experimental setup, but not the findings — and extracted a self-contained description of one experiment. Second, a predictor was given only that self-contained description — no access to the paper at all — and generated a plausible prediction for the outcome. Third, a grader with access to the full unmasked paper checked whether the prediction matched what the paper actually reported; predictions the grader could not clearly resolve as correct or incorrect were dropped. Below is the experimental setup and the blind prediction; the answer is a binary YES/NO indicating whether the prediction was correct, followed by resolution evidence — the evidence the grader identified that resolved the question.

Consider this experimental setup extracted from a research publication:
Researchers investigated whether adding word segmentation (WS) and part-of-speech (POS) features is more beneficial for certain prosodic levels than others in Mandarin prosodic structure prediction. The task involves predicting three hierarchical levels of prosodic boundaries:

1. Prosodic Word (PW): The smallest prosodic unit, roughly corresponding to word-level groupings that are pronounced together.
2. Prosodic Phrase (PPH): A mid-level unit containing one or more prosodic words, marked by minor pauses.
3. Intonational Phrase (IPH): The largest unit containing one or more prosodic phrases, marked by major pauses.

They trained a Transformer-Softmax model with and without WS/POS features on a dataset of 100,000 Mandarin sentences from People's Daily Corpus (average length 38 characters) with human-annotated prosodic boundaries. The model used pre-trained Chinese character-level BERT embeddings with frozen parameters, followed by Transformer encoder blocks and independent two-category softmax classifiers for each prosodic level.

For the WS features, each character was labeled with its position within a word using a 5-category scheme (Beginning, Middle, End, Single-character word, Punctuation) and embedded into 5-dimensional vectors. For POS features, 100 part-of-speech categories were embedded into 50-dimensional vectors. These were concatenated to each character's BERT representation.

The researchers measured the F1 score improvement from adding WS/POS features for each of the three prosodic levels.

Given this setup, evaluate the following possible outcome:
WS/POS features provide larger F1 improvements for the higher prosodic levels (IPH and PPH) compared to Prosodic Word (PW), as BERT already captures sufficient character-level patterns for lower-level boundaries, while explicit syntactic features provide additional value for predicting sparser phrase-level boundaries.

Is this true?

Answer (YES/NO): NO